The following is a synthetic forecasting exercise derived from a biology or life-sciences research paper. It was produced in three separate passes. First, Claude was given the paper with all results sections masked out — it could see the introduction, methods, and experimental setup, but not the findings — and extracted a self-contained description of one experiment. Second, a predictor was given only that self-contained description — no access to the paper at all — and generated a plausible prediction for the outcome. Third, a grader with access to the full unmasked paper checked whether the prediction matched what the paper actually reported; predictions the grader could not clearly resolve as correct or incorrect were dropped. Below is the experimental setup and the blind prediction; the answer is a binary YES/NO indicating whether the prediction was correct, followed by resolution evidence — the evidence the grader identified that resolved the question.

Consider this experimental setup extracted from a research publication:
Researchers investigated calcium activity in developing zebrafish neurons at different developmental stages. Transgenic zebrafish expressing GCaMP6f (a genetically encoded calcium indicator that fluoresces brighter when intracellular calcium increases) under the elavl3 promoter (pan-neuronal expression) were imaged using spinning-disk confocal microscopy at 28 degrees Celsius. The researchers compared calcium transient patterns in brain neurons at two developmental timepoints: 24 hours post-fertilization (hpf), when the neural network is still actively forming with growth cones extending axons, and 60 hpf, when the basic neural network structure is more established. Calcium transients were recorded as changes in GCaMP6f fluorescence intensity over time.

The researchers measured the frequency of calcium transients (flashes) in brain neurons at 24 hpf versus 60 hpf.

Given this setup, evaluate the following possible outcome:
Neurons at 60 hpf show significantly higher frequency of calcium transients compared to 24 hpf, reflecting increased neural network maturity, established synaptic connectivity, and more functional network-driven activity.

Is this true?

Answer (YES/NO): YES